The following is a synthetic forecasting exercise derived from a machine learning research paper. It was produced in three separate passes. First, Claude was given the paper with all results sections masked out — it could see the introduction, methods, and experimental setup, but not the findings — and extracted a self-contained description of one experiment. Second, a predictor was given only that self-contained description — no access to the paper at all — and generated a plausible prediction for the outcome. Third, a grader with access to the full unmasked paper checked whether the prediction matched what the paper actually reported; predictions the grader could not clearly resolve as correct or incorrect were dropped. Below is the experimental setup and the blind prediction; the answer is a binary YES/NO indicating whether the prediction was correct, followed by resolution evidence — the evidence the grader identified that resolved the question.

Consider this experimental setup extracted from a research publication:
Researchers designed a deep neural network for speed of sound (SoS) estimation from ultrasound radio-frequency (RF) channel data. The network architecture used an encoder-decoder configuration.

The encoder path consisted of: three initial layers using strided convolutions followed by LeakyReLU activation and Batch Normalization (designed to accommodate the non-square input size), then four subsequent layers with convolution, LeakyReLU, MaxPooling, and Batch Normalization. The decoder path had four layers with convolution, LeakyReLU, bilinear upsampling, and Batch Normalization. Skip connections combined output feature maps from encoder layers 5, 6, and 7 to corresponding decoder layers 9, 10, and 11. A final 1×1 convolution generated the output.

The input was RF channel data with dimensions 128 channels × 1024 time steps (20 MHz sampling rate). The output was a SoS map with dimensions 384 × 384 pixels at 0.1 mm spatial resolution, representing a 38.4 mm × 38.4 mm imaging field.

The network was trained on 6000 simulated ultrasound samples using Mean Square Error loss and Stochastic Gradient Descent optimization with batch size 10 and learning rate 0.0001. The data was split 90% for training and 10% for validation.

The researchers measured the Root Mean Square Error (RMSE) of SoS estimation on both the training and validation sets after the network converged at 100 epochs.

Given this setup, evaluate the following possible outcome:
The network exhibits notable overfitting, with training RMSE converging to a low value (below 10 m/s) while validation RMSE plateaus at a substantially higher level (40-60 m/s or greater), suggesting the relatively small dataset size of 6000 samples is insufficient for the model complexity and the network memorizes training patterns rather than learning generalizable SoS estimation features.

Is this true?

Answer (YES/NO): NO